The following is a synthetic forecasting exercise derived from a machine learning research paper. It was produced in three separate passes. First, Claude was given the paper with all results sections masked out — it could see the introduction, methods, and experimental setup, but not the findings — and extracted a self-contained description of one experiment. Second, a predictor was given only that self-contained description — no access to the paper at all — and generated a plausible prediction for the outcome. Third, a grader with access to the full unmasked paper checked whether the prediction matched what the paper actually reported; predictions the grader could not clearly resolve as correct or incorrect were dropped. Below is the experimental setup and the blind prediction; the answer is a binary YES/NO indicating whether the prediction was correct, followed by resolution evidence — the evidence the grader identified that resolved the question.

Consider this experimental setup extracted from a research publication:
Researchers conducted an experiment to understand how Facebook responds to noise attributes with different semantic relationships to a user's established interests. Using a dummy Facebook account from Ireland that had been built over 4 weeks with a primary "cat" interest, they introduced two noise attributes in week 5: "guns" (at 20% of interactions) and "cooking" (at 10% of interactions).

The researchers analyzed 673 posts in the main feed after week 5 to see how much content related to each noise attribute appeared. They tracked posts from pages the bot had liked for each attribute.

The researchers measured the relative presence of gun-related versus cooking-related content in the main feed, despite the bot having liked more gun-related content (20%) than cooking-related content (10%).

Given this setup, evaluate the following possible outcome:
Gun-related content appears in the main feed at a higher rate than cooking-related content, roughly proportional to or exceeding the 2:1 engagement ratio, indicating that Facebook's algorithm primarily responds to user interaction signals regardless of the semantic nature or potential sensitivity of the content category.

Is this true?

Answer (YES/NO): NO